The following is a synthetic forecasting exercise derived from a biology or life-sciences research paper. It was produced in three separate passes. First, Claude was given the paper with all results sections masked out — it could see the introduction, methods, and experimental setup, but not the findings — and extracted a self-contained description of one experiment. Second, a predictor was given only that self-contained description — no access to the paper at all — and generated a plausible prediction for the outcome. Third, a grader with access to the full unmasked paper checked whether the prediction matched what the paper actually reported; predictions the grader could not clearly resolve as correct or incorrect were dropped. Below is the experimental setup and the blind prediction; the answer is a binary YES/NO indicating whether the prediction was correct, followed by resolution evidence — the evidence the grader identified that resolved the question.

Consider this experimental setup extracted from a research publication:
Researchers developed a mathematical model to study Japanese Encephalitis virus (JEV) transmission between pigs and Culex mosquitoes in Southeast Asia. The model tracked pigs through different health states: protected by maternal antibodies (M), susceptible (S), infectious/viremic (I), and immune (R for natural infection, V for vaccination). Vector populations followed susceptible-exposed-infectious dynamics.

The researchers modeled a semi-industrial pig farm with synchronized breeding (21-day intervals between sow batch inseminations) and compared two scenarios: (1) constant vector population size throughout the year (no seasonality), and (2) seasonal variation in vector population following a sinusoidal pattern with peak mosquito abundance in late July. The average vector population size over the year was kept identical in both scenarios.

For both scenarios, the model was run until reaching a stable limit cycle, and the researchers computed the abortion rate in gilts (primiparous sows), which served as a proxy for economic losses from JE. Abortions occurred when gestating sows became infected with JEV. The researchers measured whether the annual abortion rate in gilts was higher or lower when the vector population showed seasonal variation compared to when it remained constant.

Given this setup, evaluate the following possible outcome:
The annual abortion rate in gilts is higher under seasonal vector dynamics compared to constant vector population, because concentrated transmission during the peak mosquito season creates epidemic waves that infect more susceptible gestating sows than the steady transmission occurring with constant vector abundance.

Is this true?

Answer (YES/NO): YES